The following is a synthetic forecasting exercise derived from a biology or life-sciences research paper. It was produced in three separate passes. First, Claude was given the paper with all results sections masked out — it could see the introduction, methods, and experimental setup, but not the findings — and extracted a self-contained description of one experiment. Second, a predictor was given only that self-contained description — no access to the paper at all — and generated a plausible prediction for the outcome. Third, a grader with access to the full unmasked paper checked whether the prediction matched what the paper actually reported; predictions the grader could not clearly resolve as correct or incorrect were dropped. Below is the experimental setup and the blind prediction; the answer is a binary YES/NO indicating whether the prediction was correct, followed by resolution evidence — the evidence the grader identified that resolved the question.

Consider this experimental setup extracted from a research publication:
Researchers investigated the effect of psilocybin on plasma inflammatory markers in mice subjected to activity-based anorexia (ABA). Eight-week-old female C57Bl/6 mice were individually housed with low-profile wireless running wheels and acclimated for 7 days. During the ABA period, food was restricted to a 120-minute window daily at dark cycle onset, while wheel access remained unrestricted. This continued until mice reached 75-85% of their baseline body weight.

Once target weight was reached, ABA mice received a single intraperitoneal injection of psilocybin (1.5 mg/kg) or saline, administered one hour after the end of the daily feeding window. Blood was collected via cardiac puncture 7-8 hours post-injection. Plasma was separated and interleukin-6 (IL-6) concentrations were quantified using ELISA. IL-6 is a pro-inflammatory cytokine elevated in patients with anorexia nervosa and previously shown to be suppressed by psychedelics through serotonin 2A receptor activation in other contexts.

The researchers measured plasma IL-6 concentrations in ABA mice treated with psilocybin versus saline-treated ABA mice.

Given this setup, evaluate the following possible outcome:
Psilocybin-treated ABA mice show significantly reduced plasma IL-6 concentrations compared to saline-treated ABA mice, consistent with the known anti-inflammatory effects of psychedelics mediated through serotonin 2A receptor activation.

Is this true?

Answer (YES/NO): NO